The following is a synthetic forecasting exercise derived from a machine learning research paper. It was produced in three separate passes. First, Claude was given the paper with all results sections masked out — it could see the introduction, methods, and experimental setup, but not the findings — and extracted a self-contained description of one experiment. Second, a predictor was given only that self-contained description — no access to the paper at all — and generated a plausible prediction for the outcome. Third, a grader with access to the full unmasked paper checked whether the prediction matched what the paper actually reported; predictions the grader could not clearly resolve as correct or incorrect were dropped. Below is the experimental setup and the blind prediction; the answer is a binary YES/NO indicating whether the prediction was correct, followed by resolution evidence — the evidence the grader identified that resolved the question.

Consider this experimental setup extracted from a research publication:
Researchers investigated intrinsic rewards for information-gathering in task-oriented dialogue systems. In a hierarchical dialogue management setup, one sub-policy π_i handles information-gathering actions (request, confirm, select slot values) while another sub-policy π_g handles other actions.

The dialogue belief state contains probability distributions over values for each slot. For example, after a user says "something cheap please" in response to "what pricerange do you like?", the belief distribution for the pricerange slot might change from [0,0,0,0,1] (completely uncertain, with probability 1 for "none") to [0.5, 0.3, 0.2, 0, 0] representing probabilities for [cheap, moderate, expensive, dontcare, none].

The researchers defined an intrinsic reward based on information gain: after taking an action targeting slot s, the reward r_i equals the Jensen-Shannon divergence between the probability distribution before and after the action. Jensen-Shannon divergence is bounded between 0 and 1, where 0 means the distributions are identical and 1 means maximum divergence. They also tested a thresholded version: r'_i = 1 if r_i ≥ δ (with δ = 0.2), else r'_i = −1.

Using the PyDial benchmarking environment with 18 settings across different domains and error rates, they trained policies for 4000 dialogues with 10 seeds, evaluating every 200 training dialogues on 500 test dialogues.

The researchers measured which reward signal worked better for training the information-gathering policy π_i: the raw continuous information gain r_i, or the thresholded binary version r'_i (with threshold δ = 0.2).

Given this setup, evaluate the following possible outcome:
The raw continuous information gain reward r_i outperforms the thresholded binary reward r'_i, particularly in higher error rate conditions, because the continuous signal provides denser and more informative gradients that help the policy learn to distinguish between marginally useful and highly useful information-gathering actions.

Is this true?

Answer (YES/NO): NO